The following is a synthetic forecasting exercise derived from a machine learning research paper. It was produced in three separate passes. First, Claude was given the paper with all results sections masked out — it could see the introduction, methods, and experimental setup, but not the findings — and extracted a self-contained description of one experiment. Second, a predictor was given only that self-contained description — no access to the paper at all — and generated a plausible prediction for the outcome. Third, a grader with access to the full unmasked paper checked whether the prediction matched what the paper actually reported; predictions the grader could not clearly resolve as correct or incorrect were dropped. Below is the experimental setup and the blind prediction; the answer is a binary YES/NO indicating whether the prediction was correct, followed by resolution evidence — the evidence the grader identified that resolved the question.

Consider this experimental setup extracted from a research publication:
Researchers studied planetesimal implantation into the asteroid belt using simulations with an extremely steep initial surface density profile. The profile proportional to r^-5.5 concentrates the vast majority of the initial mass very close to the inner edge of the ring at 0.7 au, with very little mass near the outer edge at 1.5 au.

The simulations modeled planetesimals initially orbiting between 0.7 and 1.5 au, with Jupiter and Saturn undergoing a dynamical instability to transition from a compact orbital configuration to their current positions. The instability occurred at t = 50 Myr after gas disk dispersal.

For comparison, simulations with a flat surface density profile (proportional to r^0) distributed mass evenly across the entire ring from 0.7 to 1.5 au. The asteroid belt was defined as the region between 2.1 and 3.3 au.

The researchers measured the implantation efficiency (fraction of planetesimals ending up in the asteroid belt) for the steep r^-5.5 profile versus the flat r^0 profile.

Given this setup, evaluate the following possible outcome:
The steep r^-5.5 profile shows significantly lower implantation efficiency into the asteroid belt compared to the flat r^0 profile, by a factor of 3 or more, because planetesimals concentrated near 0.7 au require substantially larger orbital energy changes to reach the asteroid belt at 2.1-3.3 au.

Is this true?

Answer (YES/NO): YES